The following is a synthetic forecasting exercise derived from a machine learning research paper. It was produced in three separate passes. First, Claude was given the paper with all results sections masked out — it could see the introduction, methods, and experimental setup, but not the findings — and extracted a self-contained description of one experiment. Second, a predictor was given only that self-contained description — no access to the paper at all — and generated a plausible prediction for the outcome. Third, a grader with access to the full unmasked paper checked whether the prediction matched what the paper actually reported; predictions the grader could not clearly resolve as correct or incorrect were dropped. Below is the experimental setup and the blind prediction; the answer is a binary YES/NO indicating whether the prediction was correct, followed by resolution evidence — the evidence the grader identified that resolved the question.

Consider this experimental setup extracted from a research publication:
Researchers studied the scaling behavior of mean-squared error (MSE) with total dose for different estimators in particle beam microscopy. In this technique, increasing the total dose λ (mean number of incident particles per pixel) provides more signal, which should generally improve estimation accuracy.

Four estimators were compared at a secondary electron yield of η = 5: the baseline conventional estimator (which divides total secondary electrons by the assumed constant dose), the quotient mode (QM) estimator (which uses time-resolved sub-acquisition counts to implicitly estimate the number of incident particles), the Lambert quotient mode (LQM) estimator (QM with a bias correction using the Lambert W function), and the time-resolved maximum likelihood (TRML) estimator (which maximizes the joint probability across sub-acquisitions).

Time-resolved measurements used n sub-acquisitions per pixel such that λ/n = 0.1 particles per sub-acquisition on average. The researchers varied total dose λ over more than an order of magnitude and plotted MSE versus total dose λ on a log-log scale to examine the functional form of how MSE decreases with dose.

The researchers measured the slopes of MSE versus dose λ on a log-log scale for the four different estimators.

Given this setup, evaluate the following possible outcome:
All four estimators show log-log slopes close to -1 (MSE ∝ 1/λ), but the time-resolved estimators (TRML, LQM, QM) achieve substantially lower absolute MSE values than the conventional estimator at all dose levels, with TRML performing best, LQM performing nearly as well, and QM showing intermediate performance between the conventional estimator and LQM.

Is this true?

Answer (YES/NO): NO